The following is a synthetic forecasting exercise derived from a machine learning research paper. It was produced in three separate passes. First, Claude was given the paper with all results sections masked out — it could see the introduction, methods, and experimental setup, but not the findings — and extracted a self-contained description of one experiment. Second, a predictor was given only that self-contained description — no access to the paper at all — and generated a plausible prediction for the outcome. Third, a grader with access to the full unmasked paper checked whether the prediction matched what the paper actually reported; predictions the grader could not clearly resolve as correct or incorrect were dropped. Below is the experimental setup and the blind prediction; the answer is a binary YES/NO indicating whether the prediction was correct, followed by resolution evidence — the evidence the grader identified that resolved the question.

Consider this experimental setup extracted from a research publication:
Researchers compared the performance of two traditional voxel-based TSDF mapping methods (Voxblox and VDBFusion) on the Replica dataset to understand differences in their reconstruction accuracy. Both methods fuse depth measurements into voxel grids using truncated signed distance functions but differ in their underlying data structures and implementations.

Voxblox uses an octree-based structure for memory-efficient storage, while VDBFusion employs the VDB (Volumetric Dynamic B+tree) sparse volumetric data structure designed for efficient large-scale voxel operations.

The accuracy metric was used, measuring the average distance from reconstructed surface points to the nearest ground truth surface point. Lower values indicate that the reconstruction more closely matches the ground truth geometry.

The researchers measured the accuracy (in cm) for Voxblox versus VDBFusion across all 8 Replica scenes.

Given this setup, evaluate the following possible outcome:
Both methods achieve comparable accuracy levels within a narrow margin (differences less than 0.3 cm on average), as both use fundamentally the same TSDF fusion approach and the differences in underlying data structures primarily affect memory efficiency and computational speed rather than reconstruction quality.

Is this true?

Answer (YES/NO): NO